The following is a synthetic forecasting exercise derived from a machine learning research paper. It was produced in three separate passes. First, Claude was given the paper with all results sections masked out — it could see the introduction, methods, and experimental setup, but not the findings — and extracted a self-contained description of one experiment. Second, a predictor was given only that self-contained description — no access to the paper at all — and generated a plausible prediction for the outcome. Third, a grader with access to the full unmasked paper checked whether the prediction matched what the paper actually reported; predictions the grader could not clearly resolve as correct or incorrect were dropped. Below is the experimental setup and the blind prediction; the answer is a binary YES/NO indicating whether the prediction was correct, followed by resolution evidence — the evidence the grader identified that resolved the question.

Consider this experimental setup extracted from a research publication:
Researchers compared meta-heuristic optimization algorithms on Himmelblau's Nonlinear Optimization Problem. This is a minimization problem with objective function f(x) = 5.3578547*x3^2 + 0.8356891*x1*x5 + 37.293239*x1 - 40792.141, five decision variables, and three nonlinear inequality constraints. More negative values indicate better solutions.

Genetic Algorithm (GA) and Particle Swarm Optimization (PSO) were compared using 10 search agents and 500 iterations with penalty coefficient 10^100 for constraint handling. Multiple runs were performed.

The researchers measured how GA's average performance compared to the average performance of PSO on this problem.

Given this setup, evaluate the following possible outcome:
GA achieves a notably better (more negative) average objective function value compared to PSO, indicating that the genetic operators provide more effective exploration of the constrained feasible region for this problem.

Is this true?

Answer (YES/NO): NO